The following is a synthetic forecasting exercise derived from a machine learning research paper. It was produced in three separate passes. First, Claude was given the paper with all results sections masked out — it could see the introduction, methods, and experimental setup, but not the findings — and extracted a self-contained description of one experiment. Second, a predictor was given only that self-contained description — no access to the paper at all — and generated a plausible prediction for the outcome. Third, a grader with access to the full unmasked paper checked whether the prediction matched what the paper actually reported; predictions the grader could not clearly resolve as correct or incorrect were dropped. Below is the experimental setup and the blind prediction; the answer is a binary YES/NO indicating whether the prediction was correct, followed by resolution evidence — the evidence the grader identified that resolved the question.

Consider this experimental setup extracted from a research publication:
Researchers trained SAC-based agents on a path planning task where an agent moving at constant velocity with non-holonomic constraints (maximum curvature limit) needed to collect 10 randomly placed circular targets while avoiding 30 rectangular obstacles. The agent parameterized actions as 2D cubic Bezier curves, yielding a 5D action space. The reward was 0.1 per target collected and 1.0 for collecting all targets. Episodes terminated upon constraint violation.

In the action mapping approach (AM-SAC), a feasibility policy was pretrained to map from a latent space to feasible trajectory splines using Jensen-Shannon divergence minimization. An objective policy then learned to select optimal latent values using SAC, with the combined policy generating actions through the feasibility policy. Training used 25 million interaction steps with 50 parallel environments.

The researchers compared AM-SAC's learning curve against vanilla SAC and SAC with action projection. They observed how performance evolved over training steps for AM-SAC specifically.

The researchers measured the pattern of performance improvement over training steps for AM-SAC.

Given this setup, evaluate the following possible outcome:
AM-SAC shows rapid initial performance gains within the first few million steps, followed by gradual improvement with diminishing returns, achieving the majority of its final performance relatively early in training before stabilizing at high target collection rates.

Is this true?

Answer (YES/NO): NO